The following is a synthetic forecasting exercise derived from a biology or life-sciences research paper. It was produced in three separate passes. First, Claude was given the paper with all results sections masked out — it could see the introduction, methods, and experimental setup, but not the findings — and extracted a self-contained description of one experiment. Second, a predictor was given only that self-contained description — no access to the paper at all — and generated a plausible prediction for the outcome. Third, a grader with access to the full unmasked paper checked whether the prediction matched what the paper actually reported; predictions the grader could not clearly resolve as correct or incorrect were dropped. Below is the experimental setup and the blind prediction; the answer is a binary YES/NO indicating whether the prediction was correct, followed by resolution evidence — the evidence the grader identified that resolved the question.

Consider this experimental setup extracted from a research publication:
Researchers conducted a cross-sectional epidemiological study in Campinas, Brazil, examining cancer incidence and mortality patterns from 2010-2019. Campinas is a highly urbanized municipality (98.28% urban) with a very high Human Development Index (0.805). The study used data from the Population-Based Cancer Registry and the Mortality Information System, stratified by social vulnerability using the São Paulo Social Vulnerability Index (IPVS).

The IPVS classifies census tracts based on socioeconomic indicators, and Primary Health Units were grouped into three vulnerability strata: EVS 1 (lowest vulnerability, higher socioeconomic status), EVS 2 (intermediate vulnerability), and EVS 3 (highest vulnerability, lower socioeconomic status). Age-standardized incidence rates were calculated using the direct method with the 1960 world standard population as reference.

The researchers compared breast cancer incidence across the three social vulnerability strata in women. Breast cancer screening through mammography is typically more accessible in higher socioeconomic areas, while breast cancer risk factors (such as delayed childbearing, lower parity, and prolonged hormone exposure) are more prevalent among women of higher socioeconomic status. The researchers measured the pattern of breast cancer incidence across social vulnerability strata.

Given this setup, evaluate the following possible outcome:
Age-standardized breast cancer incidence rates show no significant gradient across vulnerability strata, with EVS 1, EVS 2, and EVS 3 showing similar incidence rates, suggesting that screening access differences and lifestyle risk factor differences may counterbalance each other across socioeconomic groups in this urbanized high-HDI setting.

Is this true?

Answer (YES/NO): NO